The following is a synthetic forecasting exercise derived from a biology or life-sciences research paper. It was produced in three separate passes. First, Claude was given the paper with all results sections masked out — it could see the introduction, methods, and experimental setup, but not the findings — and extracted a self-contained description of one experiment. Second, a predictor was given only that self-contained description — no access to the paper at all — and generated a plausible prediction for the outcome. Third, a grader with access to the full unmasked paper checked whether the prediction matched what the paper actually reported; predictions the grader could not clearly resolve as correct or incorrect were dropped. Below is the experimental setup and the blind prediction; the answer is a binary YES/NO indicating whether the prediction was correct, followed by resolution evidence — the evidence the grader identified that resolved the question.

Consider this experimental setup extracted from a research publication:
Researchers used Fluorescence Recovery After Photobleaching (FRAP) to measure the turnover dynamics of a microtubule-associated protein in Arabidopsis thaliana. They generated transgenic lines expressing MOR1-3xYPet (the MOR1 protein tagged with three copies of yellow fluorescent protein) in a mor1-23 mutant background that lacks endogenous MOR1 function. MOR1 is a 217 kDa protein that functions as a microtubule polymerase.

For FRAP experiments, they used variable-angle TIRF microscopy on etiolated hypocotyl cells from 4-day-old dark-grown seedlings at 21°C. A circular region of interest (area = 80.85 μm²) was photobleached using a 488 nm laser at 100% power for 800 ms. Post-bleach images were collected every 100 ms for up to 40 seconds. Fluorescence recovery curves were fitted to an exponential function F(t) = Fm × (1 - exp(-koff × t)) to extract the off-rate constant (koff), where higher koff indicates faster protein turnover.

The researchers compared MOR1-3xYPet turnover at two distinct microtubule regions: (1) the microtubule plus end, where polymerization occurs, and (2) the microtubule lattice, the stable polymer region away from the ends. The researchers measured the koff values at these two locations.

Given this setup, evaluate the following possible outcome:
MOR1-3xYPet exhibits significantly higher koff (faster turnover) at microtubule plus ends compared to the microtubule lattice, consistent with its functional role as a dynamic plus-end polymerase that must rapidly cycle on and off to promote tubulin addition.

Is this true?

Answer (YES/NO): NO